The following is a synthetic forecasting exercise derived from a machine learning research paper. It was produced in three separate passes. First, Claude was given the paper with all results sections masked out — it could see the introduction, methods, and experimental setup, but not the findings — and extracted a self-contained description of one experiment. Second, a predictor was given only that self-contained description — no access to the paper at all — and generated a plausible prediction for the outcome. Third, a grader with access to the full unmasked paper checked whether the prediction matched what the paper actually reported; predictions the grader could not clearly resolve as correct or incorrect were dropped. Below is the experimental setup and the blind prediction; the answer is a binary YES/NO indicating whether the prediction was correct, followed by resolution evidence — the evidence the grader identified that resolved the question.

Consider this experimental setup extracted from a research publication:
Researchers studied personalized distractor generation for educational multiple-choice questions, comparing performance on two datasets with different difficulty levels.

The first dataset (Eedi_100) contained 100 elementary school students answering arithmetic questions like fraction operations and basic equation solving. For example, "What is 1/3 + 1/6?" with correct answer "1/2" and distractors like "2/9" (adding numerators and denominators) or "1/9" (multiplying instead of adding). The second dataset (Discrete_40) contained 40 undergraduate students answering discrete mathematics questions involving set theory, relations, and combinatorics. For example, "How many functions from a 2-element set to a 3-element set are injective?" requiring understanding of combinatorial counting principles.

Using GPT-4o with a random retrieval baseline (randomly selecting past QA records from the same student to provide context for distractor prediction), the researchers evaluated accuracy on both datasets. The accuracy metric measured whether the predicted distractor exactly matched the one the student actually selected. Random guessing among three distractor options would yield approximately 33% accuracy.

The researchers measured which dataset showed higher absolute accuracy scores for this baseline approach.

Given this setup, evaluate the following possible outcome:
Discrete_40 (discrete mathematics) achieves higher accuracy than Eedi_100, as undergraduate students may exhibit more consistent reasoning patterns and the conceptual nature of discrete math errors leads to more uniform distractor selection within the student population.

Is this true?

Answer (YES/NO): NO